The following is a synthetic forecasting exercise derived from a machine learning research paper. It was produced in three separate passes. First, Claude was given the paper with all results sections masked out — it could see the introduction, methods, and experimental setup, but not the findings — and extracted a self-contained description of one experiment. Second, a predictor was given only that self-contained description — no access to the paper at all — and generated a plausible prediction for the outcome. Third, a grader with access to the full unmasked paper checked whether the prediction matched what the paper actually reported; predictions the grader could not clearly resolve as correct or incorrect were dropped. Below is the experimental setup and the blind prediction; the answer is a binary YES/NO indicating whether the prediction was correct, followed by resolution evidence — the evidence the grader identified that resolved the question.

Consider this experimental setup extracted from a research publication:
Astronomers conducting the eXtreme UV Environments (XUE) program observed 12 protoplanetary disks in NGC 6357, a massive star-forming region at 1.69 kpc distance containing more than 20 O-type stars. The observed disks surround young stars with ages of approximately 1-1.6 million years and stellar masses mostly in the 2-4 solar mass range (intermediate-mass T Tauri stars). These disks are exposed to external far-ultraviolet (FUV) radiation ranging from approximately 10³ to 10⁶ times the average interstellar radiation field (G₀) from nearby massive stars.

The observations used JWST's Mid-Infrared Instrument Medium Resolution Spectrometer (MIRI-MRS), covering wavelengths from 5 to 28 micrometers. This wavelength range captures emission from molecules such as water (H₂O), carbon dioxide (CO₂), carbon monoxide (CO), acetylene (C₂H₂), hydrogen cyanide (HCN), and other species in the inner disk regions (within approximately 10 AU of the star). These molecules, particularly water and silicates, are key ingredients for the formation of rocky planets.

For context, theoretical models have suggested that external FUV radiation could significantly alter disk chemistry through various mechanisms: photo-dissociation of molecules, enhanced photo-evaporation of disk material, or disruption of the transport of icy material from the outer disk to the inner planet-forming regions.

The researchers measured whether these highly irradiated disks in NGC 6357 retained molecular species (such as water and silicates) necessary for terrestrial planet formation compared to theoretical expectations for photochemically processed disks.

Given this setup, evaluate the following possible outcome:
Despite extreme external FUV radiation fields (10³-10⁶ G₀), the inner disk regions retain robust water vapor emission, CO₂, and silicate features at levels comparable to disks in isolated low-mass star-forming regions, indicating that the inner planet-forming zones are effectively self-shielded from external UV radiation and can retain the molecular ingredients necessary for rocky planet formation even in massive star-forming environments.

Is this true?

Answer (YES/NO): YES